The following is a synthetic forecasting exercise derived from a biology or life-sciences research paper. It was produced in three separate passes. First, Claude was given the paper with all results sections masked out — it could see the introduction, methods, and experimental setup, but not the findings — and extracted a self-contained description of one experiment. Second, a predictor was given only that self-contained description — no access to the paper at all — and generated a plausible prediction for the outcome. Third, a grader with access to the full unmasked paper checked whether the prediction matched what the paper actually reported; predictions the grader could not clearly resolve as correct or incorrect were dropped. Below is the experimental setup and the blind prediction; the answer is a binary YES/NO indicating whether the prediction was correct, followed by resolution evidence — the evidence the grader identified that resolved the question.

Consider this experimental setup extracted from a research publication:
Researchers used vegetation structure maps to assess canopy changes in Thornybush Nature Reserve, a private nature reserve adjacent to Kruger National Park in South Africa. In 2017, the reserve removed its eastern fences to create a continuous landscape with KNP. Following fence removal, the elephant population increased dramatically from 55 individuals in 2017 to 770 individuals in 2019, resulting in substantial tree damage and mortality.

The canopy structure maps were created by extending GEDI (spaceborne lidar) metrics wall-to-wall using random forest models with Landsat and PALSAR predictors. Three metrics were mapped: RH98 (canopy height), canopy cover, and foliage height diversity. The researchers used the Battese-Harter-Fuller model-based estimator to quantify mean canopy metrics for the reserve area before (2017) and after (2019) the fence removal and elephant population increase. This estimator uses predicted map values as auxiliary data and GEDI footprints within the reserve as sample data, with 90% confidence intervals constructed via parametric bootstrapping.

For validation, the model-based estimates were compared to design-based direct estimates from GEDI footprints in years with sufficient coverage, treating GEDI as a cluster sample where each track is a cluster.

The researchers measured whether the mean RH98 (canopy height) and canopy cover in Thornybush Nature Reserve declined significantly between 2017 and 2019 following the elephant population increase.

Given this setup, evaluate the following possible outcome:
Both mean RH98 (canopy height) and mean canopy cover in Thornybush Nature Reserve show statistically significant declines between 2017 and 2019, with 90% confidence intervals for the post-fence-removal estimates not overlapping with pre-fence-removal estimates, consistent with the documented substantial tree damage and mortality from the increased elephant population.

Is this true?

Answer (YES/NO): YES